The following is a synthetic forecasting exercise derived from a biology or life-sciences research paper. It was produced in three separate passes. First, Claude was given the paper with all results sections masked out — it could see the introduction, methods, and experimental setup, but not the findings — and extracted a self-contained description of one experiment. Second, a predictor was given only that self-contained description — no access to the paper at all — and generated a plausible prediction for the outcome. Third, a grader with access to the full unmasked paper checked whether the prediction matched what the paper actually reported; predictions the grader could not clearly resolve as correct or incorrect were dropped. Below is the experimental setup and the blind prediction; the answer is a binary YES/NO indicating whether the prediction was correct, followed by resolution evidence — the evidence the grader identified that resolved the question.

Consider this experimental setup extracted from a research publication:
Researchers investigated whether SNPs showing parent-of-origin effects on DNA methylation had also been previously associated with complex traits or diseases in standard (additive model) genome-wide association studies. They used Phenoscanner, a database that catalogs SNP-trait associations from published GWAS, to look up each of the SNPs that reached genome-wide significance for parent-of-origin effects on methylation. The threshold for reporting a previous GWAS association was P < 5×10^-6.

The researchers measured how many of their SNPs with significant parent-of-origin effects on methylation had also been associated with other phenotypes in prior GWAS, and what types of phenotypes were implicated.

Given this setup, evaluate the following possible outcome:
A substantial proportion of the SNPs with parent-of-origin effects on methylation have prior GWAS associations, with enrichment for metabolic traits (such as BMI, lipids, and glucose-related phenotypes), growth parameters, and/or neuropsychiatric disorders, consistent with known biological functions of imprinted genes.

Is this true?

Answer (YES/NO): NO